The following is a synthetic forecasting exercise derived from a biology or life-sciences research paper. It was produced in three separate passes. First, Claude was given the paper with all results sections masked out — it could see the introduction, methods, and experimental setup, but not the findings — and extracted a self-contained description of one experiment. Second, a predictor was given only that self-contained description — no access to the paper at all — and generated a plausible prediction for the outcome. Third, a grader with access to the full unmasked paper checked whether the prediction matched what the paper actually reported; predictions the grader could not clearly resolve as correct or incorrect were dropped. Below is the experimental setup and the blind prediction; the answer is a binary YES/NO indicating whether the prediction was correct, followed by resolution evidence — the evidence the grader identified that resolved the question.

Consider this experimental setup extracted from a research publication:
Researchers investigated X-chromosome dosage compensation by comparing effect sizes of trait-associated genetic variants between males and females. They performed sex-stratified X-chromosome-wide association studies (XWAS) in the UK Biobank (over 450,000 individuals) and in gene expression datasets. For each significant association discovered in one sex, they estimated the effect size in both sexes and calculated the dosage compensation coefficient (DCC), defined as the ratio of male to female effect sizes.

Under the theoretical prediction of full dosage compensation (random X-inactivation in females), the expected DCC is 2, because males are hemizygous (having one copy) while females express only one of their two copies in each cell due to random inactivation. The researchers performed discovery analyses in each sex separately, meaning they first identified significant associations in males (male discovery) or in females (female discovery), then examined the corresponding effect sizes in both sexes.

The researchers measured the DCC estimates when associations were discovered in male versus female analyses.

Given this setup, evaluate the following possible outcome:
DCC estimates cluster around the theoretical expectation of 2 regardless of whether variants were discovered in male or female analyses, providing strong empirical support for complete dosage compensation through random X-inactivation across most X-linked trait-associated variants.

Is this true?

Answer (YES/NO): NO